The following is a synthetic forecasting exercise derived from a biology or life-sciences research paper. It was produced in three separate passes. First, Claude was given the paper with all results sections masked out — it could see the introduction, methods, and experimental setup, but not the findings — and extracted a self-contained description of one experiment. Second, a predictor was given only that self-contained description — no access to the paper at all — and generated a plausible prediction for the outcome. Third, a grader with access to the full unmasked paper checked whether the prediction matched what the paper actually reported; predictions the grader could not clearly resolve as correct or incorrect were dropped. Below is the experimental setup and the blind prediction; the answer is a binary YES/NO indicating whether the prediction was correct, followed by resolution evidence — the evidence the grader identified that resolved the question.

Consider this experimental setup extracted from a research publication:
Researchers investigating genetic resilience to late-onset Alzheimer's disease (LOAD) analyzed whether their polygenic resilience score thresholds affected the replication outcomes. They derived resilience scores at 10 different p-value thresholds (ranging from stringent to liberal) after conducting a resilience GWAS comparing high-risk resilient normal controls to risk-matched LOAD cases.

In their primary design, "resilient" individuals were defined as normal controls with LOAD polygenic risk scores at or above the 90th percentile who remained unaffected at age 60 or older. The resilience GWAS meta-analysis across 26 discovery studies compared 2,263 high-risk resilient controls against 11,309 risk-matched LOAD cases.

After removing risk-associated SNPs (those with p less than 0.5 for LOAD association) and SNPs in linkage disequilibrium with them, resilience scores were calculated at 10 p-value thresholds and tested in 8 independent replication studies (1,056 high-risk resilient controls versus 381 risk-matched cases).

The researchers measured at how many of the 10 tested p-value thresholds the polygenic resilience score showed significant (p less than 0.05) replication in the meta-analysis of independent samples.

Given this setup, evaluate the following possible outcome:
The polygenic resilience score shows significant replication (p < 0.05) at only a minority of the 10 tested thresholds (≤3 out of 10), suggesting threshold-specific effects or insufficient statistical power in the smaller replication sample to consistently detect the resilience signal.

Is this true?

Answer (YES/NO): YES